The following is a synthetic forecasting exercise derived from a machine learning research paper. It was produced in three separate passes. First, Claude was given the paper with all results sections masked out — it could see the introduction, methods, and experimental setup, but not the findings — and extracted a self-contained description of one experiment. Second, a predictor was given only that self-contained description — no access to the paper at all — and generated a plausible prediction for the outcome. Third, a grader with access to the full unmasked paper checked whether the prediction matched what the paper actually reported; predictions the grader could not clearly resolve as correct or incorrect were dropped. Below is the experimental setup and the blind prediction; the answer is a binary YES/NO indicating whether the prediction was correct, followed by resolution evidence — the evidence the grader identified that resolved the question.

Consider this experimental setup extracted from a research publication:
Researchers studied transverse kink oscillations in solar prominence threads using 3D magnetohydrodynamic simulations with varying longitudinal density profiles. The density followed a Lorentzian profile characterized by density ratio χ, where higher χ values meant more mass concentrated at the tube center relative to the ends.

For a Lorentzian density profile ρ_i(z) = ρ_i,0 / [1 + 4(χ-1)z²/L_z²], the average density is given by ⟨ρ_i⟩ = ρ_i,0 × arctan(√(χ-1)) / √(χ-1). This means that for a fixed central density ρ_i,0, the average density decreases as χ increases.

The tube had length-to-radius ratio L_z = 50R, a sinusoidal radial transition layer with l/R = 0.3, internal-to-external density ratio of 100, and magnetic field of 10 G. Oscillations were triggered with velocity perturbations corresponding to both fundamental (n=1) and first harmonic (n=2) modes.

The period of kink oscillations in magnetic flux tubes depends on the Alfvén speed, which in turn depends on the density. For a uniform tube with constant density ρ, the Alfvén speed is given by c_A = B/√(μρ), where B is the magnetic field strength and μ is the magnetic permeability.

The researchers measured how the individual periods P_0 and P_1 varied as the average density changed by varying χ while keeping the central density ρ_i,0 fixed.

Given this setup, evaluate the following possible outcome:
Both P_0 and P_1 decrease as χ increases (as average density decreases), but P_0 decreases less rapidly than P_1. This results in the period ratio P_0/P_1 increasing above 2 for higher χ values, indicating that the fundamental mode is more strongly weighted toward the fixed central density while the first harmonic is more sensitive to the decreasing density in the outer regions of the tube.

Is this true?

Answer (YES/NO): YES